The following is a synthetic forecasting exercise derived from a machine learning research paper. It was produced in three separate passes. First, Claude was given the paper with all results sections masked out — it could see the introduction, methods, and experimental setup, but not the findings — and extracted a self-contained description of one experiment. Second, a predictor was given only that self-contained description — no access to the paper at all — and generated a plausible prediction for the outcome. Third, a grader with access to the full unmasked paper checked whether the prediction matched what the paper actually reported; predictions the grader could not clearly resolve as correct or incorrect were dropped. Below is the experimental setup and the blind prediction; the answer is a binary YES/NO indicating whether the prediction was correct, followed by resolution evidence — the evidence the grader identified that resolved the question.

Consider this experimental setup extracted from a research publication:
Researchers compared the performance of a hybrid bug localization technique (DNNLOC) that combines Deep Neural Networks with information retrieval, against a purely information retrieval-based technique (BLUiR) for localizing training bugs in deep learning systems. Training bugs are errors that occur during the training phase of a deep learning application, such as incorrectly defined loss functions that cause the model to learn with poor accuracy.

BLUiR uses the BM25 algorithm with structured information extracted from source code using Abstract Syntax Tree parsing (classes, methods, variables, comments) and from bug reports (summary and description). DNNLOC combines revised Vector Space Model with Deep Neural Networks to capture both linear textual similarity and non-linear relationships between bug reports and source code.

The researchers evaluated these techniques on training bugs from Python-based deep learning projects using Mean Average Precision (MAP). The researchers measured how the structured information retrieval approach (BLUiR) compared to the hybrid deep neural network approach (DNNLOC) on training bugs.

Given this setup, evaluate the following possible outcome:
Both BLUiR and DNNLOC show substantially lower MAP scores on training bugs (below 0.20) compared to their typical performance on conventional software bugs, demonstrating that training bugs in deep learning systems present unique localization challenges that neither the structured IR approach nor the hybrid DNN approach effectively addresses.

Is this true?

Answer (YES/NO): NO